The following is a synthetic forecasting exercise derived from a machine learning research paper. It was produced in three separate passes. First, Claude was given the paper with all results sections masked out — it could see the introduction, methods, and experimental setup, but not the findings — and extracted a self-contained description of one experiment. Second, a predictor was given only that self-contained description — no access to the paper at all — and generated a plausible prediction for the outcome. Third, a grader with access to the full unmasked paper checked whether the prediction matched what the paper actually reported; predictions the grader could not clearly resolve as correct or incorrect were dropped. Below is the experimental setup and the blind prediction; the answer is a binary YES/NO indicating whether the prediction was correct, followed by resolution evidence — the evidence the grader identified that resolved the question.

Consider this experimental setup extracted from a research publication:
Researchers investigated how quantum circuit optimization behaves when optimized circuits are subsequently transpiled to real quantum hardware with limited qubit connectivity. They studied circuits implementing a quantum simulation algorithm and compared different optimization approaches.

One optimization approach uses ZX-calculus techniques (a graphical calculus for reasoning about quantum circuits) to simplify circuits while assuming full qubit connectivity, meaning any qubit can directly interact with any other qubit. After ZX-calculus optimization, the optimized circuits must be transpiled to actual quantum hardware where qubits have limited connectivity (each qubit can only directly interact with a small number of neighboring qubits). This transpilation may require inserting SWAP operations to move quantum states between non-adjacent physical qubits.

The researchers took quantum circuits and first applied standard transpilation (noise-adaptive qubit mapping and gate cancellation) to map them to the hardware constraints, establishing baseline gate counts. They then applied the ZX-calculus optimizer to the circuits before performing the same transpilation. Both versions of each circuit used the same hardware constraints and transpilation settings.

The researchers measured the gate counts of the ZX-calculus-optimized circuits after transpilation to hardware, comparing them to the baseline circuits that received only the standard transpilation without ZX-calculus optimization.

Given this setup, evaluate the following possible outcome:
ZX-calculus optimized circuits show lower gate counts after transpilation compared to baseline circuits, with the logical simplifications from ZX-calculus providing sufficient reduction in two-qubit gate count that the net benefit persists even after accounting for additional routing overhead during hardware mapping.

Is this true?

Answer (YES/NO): NO